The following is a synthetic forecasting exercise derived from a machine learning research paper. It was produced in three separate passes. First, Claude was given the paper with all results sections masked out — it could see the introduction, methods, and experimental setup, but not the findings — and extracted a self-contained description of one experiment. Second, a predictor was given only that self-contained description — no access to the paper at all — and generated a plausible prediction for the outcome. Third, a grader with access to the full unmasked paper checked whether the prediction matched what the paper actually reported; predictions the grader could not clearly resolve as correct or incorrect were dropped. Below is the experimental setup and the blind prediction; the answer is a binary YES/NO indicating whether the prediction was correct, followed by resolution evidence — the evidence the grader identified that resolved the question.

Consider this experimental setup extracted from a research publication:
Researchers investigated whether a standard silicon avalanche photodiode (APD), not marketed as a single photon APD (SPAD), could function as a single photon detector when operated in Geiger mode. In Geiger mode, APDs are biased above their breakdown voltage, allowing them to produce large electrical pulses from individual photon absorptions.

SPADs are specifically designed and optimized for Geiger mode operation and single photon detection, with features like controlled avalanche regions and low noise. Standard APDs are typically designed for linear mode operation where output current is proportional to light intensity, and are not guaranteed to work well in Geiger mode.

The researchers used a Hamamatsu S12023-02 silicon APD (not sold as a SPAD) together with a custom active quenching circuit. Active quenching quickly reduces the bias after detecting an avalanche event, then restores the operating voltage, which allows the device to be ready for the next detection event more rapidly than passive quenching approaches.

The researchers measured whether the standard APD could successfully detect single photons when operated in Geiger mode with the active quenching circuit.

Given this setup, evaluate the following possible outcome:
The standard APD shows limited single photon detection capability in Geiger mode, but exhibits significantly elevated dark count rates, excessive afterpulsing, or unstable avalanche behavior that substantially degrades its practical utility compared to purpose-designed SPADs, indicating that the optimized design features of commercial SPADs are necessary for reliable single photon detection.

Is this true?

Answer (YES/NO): NO